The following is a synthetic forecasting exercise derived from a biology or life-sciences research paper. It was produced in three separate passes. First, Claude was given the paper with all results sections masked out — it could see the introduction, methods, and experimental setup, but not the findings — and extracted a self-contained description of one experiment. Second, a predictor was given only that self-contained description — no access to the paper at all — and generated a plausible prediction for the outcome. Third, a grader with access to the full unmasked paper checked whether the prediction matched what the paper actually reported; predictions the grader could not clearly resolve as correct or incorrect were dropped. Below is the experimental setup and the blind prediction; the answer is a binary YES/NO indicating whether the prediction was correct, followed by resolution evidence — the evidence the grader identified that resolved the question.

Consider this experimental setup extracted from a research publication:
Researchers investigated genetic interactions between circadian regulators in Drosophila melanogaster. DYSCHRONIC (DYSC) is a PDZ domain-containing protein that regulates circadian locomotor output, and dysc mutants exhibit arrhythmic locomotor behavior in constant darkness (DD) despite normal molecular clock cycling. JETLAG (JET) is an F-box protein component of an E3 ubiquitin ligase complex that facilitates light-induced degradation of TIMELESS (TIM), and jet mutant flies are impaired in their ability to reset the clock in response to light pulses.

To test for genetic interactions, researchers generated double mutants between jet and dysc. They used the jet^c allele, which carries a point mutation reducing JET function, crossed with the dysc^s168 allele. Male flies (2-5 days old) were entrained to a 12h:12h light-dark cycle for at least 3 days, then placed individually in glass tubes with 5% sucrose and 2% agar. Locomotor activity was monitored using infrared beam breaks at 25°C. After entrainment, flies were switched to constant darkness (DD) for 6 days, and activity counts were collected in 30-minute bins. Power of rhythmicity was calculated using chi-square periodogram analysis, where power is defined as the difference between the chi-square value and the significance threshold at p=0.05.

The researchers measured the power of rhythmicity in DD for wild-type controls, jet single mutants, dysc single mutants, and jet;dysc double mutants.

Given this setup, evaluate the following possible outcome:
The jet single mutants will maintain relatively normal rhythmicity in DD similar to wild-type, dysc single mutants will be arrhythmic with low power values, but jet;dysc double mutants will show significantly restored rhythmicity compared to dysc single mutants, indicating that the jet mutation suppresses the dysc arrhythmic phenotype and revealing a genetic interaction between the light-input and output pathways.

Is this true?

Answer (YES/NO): YES